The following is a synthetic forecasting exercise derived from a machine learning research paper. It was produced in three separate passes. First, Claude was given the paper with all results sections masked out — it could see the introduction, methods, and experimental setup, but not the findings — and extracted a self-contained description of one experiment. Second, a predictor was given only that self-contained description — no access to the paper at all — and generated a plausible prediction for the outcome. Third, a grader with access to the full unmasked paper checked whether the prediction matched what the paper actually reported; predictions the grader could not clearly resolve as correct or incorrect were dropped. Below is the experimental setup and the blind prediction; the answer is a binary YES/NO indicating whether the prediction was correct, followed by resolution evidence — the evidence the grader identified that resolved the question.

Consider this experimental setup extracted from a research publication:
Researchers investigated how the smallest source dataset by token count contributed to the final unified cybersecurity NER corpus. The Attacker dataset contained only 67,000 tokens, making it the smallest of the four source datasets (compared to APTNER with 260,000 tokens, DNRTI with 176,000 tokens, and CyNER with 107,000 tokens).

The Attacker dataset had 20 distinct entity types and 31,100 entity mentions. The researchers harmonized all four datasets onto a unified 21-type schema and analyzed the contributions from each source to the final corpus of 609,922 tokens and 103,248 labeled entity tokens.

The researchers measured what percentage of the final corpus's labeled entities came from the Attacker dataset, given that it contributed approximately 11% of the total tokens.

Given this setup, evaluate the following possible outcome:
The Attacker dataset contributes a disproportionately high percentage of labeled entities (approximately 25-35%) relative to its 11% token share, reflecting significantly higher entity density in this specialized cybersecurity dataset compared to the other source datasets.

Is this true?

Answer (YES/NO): YES